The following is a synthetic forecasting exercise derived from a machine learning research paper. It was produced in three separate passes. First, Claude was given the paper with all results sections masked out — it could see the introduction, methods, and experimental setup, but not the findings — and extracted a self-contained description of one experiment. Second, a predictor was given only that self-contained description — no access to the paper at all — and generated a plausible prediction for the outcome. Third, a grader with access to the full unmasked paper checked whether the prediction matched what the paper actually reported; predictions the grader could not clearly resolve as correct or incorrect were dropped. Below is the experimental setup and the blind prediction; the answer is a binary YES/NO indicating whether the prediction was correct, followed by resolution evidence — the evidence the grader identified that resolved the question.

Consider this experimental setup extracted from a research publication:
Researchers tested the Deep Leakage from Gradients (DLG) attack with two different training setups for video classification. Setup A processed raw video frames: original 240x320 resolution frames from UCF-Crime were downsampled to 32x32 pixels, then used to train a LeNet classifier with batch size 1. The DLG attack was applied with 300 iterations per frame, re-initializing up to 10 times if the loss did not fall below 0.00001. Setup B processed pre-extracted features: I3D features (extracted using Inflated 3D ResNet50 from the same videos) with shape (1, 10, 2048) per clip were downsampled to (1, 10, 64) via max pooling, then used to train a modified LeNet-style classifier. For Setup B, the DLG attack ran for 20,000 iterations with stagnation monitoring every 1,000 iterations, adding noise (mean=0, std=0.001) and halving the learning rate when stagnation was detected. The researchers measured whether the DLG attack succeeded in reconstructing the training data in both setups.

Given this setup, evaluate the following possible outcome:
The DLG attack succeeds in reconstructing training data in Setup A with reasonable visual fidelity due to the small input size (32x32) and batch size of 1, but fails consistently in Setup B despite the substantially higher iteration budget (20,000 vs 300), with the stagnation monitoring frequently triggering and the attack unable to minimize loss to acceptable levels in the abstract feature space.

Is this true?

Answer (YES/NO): NO